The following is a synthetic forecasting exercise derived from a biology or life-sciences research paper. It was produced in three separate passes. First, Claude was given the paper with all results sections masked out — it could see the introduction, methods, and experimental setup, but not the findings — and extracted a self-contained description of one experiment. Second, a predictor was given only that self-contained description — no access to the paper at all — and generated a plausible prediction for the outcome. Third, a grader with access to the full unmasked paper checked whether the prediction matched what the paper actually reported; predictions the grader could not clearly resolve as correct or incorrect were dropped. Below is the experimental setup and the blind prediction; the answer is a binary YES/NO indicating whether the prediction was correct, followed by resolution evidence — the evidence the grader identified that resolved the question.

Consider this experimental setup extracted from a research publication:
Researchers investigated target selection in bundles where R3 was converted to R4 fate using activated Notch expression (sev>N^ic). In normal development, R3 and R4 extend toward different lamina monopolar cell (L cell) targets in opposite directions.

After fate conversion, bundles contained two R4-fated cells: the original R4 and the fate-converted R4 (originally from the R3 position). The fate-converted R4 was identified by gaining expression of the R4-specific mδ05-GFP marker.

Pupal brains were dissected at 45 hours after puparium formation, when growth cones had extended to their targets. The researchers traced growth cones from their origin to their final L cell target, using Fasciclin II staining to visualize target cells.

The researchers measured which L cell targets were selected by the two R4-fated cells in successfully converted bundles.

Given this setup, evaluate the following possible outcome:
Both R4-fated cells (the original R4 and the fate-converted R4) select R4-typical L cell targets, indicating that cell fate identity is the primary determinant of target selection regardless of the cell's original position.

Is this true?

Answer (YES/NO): YES